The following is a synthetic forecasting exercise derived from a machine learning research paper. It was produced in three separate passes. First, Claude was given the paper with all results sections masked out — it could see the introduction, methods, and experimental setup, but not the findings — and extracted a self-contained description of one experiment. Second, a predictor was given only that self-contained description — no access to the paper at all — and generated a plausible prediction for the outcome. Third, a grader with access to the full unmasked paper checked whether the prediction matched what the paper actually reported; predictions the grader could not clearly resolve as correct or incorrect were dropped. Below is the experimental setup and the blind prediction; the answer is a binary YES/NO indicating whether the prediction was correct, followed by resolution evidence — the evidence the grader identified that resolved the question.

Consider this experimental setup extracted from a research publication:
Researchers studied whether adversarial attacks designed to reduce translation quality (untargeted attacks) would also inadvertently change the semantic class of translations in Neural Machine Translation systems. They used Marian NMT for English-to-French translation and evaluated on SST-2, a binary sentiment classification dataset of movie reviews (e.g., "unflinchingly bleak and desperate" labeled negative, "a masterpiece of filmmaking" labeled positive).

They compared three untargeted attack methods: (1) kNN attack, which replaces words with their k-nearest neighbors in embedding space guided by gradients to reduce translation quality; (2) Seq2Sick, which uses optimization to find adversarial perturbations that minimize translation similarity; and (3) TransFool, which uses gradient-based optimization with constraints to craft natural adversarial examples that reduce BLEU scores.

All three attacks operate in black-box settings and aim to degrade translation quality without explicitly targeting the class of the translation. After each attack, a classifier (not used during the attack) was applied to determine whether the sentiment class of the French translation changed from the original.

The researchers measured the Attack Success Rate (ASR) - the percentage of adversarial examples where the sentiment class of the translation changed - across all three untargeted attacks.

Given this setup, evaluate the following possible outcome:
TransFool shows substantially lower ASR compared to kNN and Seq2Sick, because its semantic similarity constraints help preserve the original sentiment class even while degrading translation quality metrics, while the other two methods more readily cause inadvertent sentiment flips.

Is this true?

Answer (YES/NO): NO